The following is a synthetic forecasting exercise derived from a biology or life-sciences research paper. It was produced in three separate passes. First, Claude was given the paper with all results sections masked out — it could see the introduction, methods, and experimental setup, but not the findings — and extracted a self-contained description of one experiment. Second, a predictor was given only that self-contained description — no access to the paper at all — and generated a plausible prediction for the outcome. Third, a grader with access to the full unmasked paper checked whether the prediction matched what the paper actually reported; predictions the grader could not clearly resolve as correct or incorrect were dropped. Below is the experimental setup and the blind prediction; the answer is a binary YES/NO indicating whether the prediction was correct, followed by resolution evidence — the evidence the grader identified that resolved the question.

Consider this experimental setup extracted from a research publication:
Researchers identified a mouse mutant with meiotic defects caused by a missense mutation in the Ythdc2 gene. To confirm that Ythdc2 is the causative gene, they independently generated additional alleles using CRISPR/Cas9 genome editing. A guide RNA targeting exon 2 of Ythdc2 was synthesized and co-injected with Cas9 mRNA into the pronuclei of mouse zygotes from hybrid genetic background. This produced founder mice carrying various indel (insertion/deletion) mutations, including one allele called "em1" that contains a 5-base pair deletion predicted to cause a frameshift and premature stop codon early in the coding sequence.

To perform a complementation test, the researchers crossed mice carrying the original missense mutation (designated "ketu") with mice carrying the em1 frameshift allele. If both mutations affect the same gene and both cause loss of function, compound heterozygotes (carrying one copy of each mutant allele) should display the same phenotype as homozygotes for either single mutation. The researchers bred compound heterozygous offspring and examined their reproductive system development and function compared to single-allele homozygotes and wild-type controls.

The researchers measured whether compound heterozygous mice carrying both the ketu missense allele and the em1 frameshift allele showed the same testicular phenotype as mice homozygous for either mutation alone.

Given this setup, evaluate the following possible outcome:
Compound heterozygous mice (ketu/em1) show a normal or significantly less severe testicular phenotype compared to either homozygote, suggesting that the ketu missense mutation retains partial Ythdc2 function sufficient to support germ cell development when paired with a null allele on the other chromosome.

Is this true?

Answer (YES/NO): NO